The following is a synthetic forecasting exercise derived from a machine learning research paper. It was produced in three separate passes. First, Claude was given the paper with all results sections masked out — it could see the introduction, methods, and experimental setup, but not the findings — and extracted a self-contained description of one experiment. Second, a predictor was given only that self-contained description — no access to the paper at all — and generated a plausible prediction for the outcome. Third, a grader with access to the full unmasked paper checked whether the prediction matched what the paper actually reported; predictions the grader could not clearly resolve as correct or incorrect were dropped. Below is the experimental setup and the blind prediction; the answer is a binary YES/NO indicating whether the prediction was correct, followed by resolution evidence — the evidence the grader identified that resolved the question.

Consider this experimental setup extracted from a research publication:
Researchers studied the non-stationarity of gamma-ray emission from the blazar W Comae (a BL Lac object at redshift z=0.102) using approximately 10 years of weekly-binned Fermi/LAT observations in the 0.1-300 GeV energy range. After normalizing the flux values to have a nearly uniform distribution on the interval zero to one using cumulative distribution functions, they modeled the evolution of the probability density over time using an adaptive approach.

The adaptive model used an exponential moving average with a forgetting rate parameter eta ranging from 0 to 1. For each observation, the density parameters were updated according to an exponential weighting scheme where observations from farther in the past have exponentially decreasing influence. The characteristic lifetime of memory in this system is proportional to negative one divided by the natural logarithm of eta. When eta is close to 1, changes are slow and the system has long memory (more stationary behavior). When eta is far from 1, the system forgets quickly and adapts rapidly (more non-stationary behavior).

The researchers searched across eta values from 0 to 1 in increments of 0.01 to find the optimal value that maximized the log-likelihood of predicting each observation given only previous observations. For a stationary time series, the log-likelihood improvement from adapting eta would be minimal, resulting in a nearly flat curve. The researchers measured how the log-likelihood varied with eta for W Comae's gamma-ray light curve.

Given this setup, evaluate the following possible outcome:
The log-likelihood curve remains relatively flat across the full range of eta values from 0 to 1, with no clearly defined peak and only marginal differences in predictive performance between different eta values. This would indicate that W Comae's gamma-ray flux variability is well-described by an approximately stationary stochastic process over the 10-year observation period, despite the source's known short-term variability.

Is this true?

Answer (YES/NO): YES